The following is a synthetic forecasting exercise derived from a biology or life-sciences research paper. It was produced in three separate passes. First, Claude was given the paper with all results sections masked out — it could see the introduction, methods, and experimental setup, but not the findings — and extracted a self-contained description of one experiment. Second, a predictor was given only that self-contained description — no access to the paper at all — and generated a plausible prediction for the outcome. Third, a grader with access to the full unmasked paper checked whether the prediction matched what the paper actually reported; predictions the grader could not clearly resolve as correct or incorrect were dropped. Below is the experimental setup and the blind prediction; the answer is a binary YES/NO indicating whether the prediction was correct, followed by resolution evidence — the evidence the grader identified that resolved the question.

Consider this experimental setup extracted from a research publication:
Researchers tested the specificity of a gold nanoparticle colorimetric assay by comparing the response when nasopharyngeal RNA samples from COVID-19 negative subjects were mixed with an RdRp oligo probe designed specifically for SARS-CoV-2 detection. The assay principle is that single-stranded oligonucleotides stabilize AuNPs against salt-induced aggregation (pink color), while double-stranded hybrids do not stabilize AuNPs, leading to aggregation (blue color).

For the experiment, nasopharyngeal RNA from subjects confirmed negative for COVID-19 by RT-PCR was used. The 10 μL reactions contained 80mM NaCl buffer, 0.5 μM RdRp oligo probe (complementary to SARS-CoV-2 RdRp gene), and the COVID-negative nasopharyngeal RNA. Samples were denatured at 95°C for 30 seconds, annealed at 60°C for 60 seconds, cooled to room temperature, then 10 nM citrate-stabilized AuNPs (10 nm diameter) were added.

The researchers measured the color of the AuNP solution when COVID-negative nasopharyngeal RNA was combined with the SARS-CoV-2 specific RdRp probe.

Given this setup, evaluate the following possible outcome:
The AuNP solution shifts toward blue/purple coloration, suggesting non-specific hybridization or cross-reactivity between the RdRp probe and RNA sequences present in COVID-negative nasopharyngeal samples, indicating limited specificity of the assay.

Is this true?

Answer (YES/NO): NO